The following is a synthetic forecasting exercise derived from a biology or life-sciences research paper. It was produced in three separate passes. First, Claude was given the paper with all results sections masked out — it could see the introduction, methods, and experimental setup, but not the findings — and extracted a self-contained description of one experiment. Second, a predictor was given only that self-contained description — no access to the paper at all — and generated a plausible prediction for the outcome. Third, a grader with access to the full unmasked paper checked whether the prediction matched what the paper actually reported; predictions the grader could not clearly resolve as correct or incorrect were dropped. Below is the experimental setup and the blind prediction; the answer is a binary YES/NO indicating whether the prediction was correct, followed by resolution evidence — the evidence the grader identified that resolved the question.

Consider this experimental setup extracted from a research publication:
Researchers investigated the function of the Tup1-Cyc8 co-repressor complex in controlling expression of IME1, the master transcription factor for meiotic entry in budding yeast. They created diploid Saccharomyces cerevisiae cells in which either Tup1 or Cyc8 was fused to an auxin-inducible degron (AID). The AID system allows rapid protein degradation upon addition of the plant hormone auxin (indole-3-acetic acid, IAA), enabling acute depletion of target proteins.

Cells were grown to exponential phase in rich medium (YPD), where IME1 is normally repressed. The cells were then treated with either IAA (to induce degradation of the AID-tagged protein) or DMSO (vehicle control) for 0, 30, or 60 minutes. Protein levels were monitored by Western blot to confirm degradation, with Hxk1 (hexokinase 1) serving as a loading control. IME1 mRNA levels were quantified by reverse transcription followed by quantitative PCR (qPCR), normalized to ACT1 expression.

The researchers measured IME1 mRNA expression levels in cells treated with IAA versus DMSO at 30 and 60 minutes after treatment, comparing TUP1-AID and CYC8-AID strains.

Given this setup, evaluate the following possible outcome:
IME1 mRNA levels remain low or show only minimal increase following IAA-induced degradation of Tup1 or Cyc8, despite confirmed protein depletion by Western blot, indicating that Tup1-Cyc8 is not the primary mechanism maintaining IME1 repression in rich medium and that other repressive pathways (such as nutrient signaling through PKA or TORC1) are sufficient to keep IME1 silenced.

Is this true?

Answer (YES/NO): NO